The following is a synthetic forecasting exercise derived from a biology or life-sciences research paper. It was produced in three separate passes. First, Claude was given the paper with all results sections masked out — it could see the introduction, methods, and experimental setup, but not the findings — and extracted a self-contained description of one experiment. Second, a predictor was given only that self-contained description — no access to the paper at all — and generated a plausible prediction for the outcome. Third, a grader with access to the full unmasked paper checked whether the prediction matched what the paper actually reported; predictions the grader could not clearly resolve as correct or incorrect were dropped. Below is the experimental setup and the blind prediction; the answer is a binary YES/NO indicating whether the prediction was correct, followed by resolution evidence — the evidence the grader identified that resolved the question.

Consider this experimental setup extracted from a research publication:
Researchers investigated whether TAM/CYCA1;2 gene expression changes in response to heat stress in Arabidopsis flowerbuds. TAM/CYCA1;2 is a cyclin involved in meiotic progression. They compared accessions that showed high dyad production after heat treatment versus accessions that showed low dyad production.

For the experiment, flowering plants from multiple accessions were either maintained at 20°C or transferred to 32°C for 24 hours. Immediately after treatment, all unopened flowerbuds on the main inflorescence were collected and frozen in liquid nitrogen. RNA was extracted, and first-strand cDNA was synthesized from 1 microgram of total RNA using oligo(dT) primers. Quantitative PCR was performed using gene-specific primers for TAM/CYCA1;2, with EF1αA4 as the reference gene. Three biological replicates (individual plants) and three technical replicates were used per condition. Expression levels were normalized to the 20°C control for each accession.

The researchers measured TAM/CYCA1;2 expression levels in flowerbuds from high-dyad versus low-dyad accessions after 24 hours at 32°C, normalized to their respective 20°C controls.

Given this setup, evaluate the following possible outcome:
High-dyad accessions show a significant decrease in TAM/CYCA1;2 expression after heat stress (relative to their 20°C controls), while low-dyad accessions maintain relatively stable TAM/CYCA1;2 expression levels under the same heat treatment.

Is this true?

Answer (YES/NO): NO